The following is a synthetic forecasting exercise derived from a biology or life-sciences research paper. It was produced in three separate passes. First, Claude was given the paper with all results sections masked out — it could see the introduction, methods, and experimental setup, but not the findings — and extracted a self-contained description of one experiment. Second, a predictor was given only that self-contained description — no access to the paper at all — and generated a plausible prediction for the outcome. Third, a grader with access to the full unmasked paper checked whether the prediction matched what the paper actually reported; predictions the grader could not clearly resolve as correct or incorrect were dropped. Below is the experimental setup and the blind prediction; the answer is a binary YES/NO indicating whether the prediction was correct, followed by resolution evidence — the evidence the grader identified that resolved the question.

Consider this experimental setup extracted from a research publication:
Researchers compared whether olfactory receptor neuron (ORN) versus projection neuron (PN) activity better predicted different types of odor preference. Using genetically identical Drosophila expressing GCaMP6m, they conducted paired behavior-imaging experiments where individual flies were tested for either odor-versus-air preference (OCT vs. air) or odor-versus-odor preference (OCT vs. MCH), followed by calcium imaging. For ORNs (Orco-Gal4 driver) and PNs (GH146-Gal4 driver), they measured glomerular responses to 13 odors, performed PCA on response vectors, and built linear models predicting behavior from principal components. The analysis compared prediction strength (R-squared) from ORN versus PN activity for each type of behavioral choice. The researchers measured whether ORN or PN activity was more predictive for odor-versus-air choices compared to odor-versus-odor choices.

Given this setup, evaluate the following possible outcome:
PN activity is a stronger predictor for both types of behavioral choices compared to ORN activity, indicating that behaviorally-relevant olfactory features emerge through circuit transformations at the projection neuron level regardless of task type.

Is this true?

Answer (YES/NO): NO